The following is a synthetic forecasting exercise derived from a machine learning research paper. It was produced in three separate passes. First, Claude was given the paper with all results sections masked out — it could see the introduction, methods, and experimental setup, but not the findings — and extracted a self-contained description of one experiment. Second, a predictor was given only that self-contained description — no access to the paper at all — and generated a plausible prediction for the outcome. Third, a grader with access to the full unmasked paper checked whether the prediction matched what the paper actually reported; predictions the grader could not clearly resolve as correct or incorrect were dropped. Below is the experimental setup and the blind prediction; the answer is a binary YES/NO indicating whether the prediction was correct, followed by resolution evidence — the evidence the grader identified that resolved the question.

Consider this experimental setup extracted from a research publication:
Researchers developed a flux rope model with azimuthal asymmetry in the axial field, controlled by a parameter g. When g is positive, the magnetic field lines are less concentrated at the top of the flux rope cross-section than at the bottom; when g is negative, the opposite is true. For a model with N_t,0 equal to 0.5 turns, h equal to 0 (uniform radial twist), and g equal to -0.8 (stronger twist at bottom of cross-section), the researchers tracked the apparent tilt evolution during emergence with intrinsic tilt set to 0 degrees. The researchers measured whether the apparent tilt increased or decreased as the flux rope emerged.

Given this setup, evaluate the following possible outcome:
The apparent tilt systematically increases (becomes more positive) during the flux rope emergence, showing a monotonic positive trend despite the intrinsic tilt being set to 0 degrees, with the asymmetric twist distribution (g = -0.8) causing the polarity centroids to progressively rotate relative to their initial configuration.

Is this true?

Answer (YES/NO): YES